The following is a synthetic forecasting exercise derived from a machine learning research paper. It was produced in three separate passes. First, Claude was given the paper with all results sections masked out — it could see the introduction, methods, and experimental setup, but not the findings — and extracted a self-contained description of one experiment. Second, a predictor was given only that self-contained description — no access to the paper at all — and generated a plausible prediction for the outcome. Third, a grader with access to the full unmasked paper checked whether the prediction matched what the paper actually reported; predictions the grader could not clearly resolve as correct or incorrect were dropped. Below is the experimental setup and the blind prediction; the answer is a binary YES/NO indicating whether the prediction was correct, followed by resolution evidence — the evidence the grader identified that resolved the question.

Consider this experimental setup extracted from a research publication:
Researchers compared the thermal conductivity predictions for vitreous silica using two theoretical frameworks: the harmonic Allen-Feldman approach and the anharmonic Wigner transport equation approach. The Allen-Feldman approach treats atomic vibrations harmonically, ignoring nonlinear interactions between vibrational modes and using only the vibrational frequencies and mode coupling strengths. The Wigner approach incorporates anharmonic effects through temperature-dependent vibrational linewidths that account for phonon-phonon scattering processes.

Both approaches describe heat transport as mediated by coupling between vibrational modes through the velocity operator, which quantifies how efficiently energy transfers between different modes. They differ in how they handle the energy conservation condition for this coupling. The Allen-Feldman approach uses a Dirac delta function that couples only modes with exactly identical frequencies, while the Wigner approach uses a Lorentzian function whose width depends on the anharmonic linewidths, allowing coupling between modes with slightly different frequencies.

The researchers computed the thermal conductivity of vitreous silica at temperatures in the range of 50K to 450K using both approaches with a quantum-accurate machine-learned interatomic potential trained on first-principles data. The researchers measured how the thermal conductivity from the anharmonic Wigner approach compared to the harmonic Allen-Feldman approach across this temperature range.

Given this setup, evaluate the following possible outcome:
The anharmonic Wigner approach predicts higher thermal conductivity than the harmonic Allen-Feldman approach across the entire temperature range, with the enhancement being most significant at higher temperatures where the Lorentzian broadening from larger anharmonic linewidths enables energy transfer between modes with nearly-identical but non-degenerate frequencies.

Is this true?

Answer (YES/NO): NO